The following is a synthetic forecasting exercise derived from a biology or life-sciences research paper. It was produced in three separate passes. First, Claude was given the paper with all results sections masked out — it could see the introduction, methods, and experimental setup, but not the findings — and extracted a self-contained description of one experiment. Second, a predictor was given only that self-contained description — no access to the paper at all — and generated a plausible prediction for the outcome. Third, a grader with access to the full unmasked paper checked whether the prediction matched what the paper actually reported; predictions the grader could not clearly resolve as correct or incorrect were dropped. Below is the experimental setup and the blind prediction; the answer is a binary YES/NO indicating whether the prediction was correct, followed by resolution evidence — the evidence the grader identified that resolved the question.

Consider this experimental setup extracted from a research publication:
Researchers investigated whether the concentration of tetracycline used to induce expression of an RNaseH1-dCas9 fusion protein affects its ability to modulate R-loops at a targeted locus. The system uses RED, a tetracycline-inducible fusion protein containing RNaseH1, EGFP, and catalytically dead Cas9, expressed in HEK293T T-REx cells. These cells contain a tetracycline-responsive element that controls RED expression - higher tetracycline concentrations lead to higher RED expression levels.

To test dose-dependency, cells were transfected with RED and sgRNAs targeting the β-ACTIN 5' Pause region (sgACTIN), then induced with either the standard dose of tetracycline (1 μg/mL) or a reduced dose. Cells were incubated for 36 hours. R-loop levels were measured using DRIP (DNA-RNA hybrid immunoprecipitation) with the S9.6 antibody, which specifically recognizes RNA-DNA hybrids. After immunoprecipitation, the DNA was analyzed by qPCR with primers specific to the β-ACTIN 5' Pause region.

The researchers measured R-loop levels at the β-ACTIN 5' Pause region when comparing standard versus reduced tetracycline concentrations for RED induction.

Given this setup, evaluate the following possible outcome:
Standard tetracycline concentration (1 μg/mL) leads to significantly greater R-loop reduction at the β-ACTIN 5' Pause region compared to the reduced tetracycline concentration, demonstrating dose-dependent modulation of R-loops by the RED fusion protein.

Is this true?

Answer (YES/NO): YES